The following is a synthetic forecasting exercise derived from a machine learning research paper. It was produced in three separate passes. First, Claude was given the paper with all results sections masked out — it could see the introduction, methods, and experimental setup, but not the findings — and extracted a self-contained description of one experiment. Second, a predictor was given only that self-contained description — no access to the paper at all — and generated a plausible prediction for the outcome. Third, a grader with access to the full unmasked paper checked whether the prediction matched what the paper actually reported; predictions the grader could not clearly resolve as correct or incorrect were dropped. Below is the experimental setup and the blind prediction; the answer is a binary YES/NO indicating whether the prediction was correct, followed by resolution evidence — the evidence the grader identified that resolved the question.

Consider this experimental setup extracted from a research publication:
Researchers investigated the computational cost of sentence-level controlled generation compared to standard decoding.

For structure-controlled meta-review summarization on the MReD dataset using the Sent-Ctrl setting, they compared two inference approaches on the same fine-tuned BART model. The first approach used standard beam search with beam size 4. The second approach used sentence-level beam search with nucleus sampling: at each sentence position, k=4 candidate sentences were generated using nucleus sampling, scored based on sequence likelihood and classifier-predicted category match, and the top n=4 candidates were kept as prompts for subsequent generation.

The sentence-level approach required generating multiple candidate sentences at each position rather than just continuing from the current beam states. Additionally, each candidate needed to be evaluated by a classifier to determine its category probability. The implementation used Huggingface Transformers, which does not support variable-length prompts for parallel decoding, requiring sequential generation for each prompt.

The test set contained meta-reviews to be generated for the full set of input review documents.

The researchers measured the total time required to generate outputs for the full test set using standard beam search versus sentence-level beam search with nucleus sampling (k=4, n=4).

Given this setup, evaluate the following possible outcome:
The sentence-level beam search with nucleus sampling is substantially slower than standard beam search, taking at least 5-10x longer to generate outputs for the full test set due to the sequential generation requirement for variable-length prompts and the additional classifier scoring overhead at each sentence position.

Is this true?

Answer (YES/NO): YES